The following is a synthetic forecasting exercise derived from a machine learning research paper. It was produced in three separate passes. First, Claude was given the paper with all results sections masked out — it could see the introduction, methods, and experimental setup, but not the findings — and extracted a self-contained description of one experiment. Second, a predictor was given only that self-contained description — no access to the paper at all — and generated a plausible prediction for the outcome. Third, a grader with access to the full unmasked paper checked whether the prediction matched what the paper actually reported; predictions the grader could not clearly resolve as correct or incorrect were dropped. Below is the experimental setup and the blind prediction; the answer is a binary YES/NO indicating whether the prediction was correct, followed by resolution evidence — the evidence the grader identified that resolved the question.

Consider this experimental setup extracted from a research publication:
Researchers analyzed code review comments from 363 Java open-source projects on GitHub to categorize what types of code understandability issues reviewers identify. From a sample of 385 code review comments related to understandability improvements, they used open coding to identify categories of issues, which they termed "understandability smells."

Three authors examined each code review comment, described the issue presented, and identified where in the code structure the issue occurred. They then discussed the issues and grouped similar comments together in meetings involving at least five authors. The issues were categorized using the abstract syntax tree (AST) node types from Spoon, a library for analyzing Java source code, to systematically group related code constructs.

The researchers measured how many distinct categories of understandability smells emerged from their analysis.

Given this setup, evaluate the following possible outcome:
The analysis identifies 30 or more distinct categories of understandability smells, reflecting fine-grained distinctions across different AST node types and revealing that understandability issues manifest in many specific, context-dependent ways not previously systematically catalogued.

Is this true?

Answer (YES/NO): NO